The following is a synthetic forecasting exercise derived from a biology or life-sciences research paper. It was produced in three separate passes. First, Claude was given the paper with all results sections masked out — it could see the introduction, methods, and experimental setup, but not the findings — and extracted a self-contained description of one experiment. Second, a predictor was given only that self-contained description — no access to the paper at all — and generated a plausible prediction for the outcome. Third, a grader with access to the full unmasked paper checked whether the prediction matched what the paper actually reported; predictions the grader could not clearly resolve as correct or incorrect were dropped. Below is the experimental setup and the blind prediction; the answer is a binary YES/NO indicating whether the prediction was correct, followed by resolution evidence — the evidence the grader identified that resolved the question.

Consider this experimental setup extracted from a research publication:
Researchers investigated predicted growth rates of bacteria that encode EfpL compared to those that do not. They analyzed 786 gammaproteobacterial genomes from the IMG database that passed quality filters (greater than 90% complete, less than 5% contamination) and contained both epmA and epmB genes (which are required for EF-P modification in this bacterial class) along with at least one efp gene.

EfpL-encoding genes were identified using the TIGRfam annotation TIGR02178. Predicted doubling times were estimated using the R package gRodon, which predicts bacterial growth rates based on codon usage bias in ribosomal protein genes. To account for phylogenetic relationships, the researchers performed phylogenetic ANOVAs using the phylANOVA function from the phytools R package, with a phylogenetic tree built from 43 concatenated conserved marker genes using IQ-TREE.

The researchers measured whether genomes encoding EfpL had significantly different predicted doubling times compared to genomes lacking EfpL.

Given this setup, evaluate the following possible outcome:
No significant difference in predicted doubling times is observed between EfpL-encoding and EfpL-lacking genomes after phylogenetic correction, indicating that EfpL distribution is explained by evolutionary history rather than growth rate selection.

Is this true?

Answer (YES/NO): NO